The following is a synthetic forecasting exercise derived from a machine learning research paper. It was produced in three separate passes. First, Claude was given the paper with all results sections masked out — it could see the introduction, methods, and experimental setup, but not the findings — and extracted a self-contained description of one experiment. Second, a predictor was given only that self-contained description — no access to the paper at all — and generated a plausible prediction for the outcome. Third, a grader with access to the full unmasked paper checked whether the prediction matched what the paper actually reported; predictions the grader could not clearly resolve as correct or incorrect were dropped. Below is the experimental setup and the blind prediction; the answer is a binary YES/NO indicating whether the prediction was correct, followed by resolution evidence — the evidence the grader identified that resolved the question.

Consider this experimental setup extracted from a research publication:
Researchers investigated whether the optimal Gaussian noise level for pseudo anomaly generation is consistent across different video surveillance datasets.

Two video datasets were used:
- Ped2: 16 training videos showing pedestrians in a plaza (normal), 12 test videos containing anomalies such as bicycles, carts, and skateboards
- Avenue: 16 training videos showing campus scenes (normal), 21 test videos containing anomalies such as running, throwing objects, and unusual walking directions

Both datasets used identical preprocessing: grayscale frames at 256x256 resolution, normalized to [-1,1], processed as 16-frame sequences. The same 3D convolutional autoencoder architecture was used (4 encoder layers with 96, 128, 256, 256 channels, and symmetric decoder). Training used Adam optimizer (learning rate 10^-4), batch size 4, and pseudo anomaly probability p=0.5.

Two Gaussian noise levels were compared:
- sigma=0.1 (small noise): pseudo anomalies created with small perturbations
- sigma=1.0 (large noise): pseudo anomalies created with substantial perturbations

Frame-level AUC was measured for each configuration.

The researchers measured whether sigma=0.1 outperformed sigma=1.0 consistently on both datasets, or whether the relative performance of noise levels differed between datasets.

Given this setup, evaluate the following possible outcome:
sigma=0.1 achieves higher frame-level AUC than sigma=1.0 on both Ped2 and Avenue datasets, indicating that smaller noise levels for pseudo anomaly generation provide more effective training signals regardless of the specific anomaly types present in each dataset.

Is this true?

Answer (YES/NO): NO